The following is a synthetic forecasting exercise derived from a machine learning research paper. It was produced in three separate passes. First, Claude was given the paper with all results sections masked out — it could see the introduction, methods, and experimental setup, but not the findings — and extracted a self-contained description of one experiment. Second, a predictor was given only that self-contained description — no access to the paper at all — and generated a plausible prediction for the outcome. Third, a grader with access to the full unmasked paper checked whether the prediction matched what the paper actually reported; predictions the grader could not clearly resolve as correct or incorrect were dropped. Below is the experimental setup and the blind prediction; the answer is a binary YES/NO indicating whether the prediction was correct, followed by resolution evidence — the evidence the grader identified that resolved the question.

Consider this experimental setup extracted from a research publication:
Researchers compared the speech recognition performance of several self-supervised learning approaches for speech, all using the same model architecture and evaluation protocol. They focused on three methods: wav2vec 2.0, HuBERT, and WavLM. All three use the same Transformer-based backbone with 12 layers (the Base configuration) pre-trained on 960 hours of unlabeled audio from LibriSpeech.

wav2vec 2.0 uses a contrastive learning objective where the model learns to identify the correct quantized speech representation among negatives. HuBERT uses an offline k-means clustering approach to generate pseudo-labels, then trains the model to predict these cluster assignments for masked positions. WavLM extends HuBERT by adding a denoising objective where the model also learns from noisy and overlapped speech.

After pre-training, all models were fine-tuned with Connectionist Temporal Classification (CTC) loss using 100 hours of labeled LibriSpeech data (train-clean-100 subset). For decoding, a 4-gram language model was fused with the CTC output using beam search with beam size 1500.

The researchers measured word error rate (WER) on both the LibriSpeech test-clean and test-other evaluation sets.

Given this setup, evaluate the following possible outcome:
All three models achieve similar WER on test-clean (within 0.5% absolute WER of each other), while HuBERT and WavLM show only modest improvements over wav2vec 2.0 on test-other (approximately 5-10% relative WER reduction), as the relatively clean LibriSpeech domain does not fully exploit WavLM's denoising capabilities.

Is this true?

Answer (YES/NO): NO